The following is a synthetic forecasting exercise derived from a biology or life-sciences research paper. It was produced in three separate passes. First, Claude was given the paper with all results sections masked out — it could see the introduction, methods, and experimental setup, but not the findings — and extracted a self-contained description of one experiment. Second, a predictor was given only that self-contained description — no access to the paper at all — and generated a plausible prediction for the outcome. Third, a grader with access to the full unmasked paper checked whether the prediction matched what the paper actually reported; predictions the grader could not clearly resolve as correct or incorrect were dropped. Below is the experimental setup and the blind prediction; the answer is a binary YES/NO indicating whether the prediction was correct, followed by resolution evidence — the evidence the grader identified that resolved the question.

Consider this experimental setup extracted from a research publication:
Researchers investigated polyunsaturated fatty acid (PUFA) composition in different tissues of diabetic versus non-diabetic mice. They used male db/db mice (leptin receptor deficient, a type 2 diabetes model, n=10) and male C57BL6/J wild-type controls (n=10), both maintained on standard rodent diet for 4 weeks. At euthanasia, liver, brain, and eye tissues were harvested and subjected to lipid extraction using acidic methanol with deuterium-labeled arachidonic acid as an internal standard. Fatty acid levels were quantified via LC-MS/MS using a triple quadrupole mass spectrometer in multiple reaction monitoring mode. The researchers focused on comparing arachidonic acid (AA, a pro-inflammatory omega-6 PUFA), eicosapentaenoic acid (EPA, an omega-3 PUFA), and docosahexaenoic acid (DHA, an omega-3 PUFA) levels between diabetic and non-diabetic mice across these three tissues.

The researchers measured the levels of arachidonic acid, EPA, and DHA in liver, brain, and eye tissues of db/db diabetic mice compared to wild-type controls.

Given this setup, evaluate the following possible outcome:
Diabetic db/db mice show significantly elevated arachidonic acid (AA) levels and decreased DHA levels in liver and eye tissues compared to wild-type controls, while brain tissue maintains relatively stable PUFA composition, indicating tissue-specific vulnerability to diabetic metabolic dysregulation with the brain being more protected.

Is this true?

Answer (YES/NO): NO